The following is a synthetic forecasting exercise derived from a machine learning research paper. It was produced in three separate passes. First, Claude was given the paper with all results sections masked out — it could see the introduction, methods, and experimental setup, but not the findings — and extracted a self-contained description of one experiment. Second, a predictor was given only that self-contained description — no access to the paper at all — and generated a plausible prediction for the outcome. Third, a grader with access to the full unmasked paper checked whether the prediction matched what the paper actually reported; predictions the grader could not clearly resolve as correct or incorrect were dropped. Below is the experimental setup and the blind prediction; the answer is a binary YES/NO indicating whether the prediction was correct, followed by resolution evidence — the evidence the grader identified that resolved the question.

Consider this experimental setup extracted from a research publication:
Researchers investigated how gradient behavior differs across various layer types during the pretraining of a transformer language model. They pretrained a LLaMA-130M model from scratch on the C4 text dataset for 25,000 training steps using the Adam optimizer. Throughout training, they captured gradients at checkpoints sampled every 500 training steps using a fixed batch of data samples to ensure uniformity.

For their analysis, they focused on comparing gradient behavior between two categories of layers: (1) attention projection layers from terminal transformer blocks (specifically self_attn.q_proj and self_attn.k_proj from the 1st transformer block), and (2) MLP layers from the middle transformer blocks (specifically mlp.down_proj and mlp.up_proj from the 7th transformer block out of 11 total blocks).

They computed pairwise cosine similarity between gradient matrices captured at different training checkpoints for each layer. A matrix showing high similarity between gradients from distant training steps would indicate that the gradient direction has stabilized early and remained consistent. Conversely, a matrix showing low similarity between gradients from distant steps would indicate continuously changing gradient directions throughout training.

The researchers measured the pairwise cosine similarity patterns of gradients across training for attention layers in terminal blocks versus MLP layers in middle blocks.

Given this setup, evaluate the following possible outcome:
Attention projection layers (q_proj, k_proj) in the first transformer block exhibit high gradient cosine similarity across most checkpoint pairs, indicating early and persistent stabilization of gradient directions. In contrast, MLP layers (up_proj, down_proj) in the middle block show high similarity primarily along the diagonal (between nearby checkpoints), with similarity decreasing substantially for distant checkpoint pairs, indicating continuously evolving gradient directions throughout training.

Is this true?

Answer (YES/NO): NO